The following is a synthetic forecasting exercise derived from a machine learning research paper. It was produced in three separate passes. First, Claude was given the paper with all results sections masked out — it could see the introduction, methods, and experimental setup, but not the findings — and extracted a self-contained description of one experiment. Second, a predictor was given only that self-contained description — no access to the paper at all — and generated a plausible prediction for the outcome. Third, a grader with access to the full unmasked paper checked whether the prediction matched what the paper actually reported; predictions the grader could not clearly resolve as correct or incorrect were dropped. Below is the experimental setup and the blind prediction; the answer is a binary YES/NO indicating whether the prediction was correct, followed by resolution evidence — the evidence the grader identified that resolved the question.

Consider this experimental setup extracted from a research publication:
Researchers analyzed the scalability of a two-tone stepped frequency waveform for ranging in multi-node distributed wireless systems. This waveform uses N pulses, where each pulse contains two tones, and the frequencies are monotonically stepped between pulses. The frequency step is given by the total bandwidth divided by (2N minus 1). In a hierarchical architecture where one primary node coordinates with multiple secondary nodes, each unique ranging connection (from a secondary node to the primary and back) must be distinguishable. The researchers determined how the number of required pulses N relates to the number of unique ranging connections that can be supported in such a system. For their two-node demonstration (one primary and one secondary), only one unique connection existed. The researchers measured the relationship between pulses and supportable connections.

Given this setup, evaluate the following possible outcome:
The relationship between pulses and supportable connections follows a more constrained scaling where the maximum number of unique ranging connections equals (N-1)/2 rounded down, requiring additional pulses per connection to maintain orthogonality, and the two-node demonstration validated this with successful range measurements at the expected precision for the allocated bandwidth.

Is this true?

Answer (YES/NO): NO